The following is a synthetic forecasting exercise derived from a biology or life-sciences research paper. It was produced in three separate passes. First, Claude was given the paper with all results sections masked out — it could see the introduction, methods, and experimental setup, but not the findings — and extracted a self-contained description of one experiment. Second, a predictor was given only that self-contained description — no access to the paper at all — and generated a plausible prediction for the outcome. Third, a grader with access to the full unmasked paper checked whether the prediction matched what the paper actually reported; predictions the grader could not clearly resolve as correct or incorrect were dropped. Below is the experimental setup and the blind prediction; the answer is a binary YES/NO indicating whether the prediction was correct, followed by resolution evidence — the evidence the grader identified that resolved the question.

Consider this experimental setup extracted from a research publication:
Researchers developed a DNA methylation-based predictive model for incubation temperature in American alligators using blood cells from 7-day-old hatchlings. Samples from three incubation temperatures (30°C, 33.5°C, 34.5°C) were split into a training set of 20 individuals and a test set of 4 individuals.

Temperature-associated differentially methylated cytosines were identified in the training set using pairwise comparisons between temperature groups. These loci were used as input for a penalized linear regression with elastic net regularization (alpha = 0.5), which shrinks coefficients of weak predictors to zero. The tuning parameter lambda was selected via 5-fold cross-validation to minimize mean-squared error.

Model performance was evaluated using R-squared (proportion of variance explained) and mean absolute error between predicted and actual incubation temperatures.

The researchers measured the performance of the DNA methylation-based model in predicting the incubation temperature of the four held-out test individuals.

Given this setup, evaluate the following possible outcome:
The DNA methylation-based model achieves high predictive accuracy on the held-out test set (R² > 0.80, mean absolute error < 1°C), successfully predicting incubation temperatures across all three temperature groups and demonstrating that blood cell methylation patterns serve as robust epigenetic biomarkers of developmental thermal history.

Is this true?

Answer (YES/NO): NO